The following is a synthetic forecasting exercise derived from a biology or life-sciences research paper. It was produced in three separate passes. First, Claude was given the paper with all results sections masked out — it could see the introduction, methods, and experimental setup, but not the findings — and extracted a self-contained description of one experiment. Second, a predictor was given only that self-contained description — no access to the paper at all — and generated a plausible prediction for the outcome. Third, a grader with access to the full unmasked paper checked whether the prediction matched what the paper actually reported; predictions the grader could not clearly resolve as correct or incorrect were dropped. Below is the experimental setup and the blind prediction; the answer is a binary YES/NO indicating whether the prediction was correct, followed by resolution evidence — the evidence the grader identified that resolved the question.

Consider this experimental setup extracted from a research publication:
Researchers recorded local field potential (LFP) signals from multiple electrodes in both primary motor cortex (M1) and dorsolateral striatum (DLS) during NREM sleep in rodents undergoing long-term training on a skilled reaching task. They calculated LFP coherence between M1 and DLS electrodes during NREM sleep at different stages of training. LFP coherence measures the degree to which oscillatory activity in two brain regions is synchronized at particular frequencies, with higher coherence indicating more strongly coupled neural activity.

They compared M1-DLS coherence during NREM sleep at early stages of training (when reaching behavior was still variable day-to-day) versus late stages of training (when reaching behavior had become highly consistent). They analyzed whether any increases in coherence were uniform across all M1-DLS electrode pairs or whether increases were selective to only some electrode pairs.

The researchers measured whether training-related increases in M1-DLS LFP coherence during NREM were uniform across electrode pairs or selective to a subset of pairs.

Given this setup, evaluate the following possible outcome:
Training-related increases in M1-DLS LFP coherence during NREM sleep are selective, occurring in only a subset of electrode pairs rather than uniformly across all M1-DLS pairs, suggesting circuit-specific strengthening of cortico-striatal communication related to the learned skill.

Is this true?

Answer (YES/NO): YES